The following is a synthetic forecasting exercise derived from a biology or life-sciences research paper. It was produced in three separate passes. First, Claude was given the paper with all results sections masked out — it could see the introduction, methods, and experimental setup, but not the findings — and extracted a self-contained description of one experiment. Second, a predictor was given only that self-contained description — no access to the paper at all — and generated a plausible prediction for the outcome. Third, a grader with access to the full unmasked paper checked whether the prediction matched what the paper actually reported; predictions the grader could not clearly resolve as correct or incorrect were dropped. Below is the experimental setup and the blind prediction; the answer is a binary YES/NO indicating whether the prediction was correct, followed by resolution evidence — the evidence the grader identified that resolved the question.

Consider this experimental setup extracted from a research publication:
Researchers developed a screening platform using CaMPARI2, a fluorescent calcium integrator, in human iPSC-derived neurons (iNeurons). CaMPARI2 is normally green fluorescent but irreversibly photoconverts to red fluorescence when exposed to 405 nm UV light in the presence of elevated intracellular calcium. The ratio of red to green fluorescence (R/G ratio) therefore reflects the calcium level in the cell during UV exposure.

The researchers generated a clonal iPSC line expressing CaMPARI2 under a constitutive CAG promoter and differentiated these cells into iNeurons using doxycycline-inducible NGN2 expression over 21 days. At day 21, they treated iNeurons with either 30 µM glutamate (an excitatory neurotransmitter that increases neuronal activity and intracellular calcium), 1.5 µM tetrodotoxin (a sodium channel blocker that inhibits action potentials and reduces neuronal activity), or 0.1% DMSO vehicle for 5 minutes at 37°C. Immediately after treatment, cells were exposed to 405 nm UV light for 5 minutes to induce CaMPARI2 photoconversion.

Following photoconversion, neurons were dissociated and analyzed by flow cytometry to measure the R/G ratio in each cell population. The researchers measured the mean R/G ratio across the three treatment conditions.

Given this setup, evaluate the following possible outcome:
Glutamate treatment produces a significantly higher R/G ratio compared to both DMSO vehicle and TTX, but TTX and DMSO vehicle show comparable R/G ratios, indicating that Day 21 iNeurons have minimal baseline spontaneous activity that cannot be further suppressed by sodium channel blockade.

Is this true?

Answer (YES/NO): YES